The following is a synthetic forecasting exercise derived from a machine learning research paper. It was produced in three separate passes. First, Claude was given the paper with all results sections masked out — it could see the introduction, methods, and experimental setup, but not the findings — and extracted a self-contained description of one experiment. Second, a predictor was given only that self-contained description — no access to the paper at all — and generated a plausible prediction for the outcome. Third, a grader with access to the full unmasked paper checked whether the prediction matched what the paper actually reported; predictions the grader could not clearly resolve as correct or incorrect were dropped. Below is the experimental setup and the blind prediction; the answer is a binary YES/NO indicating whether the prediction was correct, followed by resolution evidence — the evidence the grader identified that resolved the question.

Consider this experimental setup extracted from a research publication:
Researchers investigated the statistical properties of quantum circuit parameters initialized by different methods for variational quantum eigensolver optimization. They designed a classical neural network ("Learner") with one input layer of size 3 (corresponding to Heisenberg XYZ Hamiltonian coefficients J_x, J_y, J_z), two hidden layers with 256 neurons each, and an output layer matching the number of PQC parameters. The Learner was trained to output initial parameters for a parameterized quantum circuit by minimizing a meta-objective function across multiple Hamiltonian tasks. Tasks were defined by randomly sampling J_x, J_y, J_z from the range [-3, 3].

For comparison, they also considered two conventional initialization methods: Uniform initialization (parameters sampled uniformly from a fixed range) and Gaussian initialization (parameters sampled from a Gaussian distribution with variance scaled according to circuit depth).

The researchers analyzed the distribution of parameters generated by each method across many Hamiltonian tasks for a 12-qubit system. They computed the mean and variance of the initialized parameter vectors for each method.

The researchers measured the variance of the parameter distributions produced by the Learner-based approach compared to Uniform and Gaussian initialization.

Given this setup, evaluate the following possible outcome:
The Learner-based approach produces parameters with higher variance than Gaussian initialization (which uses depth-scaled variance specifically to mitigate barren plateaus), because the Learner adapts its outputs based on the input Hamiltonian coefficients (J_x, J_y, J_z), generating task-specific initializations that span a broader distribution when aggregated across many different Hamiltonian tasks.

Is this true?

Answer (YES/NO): YES